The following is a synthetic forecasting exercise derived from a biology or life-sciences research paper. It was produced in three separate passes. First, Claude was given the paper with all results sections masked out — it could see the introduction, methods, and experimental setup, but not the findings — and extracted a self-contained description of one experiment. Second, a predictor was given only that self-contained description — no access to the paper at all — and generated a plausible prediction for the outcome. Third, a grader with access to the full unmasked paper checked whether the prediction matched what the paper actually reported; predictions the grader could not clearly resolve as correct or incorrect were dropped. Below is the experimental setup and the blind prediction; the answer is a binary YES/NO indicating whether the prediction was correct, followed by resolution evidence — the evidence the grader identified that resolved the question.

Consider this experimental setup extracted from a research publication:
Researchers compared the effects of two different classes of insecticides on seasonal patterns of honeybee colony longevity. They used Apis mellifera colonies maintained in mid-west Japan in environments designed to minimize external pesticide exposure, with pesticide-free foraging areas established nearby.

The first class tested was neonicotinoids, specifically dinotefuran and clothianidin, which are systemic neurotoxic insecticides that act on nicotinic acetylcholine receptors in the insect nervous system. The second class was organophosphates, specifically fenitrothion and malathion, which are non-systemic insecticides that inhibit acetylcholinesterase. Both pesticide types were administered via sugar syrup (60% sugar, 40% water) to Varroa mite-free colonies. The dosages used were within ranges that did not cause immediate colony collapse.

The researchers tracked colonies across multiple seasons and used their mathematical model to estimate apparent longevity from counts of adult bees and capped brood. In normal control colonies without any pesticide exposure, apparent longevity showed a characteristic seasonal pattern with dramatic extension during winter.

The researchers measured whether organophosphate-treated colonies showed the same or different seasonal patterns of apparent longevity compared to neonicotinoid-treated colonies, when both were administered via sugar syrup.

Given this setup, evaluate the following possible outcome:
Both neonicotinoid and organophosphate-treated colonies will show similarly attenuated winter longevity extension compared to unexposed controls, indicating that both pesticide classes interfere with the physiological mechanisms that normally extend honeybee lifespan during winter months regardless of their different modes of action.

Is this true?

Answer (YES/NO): NO